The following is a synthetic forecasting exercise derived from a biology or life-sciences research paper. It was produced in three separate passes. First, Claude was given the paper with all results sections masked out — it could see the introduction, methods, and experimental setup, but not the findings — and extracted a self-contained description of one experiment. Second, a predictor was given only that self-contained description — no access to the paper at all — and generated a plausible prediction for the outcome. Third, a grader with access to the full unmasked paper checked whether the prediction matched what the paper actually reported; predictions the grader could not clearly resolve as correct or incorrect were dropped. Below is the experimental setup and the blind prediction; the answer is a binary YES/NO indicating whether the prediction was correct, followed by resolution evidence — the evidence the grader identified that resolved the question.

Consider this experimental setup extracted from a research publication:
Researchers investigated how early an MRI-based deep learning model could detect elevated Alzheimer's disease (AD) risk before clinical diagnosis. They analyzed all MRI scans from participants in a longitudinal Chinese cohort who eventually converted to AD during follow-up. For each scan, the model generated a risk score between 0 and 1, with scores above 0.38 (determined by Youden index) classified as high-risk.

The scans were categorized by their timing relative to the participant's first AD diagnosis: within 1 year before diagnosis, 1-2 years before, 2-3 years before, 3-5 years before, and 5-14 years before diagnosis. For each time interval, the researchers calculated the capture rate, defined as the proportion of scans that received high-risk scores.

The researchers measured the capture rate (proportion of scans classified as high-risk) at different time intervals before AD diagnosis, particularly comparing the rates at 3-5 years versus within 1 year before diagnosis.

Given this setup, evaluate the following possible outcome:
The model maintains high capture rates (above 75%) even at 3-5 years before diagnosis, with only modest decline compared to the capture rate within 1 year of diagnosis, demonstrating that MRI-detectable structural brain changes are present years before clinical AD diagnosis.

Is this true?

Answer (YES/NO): YES